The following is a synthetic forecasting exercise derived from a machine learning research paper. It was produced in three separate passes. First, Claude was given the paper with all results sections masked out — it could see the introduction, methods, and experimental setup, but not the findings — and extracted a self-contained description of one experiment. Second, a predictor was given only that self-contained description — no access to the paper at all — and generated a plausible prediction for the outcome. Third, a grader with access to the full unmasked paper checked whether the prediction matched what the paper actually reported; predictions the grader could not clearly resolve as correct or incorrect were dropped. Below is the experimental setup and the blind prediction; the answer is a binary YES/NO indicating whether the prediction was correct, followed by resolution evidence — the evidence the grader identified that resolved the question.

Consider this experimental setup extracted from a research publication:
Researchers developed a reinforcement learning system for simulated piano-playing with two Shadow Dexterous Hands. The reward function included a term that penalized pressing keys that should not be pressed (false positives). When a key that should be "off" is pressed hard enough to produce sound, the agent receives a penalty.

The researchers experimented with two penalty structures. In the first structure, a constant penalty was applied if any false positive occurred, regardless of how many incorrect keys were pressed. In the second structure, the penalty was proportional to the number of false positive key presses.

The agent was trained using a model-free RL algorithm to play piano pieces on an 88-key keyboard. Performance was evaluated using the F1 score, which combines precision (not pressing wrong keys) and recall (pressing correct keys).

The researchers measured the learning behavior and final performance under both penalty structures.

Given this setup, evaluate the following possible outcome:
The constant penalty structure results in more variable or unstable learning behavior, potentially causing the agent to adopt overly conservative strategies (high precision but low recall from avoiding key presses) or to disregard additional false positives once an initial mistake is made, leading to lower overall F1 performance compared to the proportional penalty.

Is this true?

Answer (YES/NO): NO